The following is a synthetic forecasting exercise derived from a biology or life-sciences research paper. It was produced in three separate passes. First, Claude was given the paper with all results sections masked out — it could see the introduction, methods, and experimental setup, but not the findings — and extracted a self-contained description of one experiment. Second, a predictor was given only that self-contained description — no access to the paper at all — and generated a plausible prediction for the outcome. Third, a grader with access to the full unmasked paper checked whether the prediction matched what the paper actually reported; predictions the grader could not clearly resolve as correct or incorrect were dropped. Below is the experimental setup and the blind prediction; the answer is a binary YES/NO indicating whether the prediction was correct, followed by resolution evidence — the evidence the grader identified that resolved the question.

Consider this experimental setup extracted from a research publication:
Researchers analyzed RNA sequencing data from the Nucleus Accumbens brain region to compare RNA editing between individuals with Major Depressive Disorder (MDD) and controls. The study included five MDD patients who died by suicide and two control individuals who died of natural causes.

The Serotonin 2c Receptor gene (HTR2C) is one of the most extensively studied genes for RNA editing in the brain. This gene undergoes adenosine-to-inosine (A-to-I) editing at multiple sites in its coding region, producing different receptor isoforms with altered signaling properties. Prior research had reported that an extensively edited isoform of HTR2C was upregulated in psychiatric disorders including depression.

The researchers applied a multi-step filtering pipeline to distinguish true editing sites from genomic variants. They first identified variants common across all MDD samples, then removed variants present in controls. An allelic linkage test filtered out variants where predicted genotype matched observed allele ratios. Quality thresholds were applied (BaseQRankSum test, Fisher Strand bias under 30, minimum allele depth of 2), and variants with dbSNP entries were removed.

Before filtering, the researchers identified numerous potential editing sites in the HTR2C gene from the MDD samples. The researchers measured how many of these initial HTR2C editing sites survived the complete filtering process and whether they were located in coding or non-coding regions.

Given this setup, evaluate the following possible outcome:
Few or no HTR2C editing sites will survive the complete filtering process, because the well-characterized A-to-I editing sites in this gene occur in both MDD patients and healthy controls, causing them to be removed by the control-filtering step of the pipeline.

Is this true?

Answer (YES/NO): YES